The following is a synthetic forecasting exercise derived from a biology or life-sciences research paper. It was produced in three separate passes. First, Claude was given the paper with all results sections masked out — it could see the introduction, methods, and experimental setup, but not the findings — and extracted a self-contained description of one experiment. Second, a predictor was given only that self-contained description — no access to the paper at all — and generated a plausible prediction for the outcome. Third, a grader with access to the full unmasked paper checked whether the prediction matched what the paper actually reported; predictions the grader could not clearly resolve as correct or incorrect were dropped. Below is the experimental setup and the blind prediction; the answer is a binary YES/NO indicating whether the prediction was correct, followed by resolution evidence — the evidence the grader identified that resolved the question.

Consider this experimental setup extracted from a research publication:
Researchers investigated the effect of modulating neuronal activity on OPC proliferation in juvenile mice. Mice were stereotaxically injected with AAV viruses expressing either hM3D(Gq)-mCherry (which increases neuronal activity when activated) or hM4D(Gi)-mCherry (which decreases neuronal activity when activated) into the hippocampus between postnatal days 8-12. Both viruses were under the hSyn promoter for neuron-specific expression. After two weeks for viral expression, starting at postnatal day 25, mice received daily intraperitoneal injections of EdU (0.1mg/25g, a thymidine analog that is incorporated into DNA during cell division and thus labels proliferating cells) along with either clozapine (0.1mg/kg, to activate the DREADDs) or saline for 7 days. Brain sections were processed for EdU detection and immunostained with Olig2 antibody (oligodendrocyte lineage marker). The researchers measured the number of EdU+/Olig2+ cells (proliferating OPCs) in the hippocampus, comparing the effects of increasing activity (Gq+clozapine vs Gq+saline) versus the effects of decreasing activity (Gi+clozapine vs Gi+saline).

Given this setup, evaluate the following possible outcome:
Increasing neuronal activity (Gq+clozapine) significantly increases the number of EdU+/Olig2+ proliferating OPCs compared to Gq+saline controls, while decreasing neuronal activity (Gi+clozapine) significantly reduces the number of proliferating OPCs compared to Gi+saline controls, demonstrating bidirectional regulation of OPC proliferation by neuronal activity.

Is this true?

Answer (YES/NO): NO